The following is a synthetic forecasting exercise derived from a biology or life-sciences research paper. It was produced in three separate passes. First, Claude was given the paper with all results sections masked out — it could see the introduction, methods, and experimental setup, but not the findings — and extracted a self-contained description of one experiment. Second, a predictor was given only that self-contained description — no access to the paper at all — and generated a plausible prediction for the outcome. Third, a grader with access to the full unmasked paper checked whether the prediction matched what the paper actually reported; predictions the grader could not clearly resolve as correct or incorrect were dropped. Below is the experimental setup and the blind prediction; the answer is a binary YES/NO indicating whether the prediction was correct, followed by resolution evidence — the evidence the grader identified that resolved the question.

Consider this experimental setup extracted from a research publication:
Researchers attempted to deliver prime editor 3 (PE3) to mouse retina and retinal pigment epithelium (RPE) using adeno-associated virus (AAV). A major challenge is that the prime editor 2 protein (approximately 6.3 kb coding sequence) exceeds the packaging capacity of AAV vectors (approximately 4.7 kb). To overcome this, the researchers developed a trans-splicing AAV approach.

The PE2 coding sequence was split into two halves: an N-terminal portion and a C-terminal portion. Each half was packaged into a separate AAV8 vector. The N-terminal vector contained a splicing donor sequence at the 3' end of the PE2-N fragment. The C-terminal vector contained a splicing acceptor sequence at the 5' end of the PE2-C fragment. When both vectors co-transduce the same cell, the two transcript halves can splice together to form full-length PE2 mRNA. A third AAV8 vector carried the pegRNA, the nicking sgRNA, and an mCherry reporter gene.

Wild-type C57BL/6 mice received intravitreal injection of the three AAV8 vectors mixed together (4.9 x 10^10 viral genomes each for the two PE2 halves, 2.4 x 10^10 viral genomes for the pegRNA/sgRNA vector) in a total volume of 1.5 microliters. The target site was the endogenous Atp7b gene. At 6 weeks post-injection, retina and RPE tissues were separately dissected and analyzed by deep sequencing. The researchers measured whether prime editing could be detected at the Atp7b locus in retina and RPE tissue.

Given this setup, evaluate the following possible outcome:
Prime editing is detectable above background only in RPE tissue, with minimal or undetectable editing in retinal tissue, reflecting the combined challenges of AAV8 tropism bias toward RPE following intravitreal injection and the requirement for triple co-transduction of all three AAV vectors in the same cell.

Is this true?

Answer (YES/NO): NO